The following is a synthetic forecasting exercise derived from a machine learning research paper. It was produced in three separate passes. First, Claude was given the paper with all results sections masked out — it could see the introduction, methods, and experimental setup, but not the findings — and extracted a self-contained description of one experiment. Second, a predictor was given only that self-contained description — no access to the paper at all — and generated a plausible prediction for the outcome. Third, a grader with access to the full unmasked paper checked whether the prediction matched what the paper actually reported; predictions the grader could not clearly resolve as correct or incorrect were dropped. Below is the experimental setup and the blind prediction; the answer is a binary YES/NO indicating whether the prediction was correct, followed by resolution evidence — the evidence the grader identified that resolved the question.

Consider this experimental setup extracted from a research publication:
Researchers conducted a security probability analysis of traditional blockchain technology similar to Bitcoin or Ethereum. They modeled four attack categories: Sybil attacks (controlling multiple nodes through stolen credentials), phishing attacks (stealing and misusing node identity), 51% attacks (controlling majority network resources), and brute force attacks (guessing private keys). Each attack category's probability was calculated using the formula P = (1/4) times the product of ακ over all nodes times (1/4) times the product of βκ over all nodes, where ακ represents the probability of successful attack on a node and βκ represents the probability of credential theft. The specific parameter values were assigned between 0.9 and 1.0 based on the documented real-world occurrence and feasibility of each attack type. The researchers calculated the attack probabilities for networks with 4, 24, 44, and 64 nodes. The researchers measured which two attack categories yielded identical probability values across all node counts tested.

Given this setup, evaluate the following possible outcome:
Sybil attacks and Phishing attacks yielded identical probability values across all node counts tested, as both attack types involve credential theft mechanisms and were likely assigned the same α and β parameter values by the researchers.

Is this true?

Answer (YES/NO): NO